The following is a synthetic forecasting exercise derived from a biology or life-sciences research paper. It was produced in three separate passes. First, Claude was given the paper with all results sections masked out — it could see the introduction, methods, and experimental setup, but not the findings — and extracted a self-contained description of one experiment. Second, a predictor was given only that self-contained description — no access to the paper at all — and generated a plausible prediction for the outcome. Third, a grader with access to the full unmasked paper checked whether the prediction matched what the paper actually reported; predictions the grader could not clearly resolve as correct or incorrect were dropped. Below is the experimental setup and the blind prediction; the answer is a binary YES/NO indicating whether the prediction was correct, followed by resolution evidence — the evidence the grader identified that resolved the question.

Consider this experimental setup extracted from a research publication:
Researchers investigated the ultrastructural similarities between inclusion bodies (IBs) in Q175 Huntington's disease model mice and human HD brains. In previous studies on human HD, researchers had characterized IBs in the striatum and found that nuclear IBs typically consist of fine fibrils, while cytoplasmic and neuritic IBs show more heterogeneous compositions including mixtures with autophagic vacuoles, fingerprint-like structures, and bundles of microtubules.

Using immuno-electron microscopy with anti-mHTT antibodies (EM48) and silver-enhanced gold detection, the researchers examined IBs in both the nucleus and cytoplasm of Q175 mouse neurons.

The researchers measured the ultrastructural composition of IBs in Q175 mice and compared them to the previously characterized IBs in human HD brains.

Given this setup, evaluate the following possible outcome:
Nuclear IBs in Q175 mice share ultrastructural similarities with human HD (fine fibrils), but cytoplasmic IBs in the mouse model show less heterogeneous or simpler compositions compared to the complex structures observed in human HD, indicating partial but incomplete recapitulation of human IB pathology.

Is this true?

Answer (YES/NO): YES